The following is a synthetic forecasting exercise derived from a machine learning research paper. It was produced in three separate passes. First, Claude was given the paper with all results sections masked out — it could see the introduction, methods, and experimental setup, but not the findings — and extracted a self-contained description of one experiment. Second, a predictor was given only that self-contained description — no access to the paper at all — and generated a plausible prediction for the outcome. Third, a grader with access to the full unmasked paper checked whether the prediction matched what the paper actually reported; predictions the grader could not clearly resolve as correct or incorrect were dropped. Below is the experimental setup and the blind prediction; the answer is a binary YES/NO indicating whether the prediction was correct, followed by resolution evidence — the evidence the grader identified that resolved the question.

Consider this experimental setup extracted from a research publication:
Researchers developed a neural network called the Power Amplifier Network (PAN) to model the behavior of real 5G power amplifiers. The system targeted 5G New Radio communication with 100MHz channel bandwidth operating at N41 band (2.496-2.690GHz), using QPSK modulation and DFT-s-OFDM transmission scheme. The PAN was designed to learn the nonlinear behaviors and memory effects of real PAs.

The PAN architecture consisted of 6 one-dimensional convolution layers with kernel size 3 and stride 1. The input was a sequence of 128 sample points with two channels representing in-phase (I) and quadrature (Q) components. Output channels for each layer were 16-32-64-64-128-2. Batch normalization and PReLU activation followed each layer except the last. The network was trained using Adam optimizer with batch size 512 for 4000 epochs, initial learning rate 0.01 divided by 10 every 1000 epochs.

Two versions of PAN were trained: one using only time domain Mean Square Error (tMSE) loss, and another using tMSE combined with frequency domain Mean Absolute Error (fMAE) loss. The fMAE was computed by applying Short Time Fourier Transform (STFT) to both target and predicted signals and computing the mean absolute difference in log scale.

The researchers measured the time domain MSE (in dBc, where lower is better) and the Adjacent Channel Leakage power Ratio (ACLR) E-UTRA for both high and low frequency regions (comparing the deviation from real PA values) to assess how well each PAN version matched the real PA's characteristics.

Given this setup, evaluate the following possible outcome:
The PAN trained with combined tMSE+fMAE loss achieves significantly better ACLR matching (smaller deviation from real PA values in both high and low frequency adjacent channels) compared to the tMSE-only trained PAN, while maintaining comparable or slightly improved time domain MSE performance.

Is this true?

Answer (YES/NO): NO